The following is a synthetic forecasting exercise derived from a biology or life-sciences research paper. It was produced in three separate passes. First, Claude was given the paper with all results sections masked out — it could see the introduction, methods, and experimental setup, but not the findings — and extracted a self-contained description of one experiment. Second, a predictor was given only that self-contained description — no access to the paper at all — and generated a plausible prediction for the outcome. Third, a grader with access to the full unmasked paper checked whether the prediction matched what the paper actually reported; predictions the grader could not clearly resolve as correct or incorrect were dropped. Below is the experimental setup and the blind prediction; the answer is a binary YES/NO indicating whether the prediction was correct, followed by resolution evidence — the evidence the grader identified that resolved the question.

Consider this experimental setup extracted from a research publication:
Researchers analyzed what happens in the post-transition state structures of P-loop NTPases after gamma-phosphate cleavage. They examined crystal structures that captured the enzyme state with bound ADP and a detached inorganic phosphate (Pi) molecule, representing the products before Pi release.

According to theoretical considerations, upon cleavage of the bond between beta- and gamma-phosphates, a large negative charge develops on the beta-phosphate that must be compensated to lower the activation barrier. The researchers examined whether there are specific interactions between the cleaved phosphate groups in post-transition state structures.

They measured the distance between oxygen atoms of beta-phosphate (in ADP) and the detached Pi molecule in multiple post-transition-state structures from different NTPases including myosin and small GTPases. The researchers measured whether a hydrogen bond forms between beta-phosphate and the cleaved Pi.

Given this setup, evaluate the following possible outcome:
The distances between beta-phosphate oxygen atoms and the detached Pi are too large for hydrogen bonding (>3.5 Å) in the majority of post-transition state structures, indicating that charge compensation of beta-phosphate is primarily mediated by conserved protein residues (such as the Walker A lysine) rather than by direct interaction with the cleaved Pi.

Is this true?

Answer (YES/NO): NO